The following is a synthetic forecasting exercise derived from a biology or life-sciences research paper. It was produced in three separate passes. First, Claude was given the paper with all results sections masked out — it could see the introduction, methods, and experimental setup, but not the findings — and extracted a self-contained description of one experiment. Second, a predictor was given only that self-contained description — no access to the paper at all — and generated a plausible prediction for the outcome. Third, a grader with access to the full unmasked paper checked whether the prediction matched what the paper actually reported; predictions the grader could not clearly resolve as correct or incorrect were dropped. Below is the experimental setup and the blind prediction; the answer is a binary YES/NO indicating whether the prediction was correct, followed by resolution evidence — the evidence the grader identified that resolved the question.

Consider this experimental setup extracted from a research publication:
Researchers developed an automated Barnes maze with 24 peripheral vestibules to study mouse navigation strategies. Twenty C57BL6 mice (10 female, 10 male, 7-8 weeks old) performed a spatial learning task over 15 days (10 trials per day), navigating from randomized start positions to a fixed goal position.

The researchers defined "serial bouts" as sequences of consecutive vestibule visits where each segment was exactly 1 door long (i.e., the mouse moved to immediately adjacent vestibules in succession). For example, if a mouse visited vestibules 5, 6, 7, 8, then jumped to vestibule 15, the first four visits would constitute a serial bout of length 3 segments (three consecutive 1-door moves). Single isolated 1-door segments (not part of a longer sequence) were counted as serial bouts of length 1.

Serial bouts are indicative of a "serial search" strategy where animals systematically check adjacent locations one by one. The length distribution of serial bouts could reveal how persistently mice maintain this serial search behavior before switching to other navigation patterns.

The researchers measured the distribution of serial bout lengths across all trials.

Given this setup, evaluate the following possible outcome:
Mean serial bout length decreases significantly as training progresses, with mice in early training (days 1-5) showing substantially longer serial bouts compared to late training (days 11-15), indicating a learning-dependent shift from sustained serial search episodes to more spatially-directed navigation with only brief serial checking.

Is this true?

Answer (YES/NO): NO